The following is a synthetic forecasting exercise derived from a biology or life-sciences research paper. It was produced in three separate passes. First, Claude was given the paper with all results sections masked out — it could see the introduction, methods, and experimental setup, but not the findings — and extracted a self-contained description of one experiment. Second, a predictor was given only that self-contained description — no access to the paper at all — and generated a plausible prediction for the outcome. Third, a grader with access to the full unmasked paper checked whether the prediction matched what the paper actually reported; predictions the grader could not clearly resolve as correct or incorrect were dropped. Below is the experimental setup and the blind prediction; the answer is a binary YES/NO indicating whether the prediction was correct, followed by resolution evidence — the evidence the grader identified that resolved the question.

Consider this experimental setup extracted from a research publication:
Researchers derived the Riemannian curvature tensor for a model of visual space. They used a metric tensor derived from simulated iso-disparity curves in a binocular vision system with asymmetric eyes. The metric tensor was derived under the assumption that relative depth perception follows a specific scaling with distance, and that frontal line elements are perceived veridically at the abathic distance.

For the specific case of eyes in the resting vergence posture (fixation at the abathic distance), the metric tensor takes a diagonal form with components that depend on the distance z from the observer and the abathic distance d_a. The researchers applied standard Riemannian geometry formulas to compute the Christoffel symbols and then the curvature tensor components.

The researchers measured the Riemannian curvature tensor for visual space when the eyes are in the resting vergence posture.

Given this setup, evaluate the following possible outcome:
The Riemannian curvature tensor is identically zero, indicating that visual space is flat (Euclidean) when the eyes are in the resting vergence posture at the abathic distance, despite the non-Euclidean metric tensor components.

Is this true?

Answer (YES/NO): YES